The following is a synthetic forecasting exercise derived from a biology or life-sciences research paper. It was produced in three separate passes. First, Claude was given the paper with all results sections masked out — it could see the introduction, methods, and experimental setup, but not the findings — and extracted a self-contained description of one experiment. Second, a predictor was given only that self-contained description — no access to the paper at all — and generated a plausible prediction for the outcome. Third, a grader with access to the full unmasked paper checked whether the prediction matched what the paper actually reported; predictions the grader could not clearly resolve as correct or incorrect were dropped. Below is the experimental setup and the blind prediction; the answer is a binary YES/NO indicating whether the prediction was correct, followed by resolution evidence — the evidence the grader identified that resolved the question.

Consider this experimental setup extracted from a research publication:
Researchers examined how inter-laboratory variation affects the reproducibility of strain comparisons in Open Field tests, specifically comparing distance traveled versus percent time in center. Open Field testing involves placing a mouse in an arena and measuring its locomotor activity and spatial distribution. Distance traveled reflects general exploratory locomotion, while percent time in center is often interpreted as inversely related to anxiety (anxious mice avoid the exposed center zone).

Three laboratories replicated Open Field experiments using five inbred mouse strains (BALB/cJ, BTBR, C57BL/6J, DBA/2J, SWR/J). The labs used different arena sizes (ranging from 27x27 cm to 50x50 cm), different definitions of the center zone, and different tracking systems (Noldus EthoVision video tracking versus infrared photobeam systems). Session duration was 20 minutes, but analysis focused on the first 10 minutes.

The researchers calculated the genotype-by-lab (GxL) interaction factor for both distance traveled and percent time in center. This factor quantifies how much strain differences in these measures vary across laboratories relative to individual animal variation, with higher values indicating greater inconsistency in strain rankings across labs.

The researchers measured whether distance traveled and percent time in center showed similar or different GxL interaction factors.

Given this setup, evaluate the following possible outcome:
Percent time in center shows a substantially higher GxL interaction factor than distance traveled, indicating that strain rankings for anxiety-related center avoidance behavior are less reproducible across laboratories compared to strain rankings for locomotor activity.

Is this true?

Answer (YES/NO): NO